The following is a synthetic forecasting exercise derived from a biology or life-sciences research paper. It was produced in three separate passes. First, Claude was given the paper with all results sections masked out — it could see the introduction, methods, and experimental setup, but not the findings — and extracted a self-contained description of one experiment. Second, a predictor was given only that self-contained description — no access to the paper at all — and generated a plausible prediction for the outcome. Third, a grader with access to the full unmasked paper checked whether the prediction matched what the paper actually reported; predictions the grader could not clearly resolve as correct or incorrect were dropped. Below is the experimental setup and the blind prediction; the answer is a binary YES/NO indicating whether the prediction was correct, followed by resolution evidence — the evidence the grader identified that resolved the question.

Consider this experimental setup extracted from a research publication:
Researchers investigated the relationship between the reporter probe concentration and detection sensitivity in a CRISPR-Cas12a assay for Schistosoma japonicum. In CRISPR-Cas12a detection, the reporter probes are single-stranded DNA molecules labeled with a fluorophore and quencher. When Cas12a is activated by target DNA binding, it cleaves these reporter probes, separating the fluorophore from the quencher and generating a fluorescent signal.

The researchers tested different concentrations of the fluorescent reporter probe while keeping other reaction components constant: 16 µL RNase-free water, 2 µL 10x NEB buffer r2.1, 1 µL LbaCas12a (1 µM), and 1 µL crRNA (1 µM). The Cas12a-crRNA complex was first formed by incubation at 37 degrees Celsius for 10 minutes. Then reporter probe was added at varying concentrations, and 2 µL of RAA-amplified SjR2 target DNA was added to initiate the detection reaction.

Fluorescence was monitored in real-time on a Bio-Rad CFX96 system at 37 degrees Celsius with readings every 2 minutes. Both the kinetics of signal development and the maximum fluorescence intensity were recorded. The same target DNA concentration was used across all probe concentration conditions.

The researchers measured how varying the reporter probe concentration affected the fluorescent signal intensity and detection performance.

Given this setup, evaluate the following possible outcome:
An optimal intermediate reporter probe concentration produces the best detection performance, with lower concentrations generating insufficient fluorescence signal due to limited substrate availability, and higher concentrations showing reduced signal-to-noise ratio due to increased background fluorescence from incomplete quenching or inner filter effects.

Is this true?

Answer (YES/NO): NO